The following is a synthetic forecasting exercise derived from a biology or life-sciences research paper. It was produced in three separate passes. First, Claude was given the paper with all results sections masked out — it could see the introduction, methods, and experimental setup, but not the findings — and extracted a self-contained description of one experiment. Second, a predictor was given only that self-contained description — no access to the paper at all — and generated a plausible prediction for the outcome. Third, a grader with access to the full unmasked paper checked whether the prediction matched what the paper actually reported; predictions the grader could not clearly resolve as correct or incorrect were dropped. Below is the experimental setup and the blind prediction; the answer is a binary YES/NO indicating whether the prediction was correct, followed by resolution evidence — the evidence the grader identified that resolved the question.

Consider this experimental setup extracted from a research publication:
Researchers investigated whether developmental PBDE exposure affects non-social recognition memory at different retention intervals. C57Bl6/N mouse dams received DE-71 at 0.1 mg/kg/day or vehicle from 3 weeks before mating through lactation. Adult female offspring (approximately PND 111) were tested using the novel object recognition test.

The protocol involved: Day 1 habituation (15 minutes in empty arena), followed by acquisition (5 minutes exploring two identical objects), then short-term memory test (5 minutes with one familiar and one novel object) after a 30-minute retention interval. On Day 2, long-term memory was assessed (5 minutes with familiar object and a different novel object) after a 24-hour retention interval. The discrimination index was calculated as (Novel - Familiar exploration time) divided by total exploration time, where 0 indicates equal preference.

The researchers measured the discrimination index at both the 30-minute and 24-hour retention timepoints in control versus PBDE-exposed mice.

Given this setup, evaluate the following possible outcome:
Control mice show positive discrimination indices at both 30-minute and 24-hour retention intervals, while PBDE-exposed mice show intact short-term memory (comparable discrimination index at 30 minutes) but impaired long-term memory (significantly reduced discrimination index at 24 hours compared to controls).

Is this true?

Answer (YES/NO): NO